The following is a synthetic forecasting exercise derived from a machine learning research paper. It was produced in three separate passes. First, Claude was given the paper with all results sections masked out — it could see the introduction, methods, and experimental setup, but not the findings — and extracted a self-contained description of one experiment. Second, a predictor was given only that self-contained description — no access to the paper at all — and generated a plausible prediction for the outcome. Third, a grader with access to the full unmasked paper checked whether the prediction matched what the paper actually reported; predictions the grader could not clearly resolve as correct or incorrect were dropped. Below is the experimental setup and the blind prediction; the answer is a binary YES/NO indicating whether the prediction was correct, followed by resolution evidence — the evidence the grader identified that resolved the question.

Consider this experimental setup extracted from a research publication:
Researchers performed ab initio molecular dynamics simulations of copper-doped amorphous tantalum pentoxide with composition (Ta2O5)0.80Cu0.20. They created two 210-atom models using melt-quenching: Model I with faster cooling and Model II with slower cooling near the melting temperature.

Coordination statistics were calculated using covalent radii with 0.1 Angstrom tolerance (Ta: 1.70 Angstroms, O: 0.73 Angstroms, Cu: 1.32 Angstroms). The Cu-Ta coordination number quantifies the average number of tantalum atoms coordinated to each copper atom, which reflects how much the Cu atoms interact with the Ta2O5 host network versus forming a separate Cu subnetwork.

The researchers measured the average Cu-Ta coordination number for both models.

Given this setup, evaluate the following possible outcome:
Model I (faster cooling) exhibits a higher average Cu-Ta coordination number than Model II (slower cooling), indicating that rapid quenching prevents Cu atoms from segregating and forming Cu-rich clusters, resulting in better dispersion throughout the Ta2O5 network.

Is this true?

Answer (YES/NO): YES